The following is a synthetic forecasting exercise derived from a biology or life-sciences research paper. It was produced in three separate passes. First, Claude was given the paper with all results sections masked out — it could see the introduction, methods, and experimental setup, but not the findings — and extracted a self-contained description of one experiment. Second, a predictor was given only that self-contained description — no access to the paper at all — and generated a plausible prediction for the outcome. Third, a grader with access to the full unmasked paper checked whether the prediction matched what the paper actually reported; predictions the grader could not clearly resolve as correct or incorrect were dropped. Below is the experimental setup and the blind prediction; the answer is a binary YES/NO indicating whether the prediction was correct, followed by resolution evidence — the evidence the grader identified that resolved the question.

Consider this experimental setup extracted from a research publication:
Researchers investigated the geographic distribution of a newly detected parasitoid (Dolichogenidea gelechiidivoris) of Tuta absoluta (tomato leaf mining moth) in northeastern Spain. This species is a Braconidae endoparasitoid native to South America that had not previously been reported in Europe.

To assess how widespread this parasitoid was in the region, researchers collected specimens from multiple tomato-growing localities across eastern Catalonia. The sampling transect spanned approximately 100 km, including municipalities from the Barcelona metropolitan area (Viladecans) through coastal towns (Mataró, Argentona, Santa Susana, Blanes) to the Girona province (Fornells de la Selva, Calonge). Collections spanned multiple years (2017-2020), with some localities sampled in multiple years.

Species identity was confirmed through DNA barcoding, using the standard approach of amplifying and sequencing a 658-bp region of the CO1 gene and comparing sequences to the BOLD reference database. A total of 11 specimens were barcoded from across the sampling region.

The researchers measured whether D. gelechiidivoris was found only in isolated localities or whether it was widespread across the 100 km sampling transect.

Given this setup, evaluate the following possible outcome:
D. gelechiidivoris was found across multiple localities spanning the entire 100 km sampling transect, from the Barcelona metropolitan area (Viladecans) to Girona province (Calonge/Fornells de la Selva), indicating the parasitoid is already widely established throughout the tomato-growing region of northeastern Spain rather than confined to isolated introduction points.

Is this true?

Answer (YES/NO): YES